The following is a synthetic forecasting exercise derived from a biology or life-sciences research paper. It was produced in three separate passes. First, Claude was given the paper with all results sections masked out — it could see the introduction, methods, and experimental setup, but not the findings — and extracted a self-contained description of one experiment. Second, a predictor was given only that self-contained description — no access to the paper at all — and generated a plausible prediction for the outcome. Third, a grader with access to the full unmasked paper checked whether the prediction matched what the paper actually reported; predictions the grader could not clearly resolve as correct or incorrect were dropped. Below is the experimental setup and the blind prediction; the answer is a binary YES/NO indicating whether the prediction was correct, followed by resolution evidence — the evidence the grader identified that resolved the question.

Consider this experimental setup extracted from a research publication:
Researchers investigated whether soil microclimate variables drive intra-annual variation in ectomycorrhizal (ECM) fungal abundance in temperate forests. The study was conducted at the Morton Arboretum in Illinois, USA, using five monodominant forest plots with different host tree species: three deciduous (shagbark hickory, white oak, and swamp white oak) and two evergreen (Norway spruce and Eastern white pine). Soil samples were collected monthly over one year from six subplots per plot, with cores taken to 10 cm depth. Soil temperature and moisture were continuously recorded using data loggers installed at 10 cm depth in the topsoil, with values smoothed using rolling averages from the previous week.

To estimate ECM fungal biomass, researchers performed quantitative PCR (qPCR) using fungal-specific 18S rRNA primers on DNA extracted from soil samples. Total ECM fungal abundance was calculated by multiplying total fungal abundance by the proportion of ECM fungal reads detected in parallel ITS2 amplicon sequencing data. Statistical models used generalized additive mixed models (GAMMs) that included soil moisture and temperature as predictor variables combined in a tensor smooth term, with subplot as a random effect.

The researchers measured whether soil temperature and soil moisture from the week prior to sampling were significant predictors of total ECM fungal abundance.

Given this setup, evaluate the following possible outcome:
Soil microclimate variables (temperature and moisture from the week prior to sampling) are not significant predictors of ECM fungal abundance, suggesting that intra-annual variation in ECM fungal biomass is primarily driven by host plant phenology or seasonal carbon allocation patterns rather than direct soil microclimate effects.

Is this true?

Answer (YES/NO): YES